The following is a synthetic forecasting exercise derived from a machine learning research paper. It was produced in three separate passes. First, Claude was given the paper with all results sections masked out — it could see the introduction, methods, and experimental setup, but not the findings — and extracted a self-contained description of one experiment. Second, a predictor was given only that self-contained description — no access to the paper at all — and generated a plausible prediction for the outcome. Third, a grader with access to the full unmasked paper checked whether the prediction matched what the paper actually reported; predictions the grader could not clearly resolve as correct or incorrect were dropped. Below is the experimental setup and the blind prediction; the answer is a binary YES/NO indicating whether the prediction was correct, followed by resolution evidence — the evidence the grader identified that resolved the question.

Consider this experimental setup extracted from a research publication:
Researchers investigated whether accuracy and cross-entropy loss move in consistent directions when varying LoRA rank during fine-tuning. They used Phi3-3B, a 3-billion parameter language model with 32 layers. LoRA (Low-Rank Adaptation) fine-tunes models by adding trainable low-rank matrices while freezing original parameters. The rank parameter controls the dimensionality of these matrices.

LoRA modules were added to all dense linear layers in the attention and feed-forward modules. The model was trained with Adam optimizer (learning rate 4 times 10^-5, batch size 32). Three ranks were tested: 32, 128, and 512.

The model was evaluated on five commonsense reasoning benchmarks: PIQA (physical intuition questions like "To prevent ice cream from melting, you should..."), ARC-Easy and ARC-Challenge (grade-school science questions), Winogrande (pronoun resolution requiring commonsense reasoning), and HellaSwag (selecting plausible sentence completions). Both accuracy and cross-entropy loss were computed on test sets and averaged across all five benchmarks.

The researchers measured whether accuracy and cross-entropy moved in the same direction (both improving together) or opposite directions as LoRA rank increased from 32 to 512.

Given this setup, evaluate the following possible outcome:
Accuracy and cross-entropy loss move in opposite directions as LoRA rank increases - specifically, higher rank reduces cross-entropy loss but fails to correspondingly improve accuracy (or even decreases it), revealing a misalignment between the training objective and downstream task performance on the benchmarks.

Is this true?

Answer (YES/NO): NO